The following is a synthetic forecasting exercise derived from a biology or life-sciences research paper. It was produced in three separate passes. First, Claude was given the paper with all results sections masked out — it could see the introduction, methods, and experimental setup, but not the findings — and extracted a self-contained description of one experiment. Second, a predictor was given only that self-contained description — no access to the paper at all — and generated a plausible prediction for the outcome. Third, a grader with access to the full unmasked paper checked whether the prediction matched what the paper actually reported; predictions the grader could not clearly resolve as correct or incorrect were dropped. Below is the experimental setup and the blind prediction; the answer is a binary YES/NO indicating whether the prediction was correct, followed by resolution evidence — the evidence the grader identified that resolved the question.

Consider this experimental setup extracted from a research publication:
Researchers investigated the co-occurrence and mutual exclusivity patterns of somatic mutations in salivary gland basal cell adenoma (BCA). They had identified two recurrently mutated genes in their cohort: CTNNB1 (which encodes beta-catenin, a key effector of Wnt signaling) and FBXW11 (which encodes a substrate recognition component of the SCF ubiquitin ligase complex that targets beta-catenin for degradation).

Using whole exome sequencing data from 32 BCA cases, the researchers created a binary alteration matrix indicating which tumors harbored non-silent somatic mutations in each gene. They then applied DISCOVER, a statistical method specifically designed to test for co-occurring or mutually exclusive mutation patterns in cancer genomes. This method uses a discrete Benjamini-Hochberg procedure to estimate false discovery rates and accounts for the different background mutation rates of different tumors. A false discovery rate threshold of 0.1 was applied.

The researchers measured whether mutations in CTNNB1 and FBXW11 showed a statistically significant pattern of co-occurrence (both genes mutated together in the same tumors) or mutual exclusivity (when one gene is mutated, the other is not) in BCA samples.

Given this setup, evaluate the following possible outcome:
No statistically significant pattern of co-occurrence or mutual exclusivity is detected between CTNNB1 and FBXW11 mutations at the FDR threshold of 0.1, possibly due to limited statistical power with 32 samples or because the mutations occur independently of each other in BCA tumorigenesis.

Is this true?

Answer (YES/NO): NO